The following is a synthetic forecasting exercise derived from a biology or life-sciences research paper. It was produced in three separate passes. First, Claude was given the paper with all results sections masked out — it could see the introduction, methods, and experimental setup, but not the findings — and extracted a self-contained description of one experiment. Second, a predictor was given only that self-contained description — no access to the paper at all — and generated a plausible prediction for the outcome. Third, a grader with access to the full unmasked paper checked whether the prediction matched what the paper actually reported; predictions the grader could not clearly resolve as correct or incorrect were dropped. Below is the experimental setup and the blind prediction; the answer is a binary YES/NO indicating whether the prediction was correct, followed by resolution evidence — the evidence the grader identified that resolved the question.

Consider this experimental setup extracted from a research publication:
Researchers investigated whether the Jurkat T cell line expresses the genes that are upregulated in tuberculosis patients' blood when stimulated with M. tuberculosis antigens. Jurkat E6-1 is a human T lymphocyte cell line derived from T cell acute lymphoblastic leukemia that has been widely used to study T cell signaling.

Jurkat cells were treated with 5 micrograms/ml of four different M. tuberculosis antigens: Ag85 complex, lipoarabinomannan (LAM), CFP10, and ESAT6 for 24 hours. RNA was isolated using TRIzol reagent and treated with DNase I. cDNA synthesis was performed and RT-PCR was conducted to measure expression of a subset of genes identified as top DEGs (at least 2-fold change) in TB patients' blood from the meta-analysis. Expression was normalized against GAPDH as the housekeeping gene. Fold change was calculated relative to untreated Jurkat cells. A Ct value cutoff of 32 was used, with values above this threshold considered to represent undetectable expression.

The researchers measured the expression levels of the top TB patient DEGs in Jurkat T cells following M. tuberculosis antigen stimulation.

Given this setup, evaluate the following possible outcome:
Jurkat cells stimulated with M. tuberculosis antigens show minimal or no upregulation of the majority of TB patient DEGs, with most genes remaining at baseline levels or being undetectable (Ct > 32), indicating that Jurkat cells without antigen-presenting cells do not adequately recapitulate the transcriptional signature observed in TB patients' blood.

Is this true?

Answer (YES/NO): NO